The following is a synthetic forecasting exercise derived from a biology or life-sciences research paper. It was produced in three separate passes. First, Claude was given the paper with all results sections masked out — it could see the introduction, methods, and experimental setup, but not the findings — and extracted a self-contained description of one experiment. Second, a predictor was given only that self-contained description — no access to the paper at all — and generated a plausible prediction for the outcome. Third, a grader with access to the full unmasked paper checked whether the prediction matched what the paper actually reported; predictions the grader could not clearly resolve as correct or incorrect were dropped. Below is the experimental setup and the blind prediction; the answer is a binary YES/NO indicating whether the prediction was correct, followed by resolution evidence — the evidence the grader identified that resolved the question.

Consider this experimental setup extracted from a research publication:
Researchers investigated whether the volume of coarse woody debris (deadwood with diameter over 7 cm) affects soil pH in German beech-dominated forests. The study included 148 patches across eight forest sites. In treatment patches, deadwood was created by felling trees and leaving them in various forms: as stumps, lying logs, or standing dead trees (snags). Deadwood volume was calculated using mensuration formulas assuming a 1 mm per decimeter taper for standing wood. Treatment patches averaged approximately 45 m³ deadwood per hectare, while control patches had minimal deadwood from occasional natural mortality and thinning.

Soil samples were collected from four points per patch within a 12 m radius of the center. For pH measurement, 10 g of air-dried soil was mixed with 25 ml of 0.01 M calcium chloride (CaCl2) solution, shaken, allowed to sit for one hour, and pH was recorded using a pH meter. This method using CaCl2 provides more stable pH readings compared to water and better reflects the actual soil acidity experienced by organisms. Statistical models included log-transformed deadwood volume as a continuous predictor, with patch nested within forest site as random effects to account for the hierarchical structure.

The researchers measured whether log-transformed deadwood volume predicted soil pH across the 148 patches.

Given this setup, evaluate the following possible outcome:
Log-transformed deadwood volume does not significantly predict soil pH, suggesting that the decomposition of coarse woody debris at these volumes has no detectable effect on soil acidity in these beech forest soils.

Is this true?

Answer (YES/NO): YES